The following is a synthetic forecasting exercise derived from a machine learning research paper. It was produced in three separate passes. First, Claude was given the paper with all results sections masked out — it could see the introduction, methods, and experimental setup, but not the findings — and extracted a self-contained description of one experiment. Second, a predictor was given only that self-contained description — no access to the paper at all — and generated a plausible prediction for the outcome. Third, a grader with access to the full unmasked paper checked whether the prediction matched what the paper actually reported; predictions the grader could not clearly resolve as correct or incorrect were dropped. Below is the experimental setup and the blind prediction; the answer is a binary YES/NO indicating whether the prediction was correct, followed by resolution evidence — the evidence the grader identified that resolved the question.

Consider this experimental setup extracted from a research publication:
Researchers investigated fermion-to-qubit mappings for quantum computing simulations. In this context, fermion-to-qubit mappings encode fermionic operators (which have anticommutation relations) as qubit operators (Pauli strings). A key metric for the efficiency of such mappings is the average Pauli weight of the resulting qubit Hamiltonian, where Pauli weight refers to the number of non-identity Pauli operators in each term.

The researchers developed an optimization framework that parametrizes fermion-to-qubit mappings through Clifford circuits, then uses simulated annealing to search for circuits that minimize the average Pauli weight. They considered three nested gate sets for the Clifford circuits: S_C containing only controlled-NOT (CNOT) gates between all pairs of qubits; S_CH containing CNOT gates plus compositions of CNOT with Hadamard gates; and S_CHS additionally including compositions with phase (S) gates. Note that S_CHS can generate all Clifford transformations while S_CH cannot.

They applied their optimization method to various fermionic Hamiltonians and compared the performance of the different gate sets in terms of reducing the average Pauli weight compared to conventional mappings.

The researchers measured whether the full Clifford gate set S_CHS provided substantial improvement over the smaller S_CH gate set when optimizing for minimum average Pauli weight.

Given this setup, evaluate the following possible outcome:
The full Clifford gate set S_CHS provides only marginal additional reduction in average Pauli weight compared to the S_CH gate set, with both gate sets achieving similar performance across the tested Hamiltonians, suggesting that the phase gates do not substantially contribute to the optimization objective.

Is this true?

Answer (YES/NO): YES